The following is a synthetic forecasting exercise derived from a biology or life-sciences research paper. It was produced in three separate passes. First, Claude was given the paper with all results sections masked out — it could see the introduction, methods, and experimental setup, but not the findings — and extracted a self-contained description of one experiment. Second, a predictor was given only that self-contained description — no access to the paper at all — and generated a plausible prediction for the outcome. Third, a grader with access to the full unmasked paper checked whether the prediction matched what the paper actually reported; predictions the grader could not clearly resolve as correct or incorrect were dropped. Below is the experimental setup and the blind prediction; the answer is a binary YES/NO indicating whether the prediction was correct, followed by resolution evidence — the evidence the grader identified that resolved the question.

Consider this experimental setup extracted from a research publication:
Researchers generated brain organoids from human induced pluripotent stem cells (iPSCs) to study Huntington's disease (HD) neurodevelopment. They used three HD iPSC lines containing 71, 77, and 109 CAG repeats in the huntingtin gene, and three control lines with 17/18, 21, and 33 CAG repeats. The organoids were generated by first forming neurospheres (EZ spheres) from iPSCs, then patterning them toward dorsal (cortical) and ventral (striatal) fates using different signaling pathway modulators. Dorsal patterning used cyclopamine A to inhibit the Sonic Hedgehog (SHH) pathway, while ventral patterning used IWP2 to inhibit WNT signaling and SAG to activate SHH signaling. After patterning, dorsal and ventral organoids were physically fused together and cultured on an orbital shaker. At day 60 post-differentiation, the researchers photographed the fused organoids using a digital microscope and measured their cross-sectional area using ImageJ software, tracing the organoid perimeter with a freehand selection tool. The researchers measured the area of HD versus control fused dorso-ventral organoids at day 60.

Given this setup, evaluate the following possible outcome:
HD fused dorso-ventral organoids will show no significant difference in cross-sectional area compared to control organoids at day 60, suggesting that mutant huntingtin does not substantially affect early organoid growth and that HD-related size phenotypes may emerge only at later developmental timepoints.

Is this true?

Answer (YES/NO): NO